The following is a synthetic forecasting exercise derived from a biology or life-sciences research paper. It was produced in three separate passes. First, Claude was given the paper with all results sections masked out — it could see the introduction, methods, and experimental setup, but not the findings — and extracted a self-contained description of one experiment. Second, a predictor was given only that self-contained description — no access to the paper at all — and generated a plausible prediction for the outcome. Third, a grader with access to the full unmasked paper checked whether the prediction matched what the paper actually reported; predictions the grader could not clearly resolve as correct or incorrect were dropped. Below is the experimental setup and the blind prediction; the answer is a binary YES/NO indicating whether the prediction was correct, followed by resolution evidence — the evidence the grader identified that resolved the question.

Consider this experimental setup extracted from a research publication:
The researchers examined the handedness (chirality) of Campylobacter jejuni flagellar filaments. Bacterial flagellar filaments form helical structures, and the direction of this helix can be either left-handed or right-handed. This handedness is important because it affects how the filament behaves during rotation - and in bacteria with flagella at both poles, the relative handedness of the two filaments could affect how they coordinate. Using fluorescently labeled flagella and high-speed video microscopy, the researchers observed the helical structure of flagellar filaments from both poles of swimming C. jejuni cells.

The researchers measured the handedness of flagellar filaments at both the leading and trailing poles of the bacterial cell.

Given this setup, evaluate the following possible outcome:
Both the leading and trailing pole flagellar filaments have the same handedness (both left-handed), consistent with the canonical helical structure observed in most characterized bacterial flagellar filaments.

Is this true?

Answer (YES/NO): YES